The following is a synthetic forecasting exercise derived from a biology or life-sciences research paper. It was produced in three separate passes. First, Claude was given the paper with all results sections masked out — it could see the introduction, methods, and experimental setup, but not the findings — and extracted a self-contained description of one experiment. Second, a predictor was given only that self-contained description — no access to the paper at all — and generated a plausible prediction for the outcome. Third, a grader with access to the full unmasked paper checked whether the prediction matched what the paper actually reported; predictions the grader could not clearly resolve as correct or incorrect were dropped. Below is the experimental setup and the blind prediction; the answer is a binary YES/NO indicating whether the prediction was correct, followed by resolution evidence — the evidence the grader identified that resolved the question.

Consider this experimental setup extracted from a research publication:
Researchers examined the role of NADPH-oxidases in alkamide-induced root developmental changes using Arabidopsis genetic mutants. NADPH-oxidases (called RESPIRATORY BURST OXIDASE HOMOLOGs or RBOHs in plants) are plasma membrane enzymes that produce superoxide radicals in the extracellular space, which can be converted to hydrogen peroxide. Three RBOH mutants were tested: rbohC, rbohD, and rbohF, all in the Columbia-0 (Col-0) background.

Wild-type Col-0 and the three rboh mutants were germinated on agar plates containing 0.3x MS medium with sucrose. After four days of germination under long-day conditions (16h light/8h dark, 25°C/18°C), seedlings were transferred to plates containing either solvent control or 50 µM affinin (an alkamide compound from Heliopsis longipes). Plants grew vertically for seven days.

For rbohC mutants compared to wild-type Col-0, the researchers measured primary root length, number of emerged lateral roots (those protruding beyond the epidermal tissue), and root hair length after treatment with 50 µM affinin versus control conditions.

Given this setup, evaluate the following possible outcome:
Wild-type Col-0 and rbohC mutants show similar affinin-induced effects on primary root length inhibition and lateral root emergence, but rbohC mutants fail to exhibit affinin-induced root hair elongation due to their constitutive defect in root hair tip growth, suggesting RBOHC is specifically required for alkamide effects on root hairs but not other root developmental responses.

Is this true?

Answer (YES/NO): NO